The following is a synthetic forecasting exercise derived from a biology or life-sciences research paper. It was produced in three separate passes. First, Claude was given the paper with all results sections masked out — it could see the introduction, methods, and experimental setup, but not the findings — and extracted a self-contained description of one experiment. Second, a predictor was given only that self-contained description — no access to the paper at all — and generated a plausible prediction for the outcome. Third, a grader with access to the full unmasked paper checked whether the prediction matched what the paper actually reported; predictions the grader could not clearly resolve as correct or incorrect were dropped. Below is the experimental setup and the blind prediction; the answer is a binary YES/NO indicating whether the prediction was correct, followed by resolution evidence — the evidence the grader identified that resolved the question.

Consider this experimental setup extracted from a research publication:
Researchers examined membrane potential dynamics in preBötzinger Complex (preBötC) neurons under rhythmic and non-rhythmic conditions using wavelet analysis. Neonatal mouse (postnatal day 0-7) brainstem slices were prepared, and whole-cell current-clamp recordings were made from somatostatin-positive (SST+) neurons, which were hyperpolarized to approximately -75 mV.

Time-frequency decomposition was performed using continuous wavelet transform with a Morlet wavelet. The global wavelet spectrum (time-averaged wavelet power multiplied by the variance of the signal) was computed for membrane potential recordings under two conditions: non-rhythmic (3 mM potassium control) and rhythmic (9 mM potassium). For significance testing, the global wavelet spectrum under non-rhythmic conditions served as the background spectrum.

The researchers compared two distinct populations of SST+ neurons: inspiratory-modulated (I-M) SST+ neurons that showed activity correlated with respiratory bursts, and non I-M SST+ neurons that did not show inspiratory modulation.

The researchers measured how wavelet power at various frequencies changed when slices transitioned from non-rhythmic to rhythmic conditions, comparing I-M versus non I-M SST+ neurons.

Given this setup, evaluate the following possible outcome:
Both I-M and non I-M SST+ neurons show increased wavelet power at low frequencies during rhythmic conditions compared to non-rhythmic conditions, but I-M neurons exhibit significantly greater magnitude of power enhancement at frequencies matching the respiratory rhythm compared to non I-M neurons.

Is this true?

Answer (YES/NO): NO